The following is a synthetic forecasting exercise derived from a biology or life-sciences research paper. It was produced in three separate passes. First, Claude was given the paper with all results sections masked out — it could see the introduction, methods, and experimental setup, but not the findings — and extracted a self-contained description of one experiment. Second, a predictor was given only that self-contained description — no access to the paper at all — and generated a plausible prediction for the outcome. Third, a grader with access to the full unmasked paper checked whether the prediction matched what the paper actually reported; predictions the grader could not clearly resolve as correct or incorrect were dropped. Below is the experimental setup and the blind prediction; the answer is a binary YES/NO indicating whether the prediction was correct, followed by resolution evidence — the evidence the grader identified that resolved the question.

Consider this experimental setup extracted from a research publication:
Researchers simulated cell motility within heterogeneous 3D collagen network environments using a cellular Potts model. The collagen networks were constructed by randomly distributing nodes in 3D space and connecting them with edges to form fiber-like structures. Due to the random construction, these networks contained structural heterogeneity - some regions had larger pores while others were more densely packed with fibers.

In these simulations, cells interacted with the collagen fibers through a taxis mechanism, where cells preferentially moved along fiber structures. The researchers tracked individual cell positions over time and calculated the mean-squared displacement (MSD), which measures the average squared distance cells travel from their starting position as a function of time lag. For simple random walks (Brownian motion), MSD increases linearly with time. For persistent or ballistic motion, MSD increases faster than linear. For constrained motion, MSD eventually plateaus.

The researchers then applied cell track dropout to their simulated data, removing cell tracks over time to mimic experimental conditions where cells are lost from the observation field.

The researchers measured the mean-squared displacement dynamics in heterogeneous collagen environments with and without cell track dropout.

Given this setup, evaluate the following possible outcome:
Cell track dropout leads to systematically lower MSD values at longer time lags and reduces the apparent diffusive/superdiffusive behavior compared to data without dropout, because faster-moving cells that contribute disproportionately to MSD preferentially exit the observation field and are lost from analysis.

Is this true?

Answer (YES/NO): NO